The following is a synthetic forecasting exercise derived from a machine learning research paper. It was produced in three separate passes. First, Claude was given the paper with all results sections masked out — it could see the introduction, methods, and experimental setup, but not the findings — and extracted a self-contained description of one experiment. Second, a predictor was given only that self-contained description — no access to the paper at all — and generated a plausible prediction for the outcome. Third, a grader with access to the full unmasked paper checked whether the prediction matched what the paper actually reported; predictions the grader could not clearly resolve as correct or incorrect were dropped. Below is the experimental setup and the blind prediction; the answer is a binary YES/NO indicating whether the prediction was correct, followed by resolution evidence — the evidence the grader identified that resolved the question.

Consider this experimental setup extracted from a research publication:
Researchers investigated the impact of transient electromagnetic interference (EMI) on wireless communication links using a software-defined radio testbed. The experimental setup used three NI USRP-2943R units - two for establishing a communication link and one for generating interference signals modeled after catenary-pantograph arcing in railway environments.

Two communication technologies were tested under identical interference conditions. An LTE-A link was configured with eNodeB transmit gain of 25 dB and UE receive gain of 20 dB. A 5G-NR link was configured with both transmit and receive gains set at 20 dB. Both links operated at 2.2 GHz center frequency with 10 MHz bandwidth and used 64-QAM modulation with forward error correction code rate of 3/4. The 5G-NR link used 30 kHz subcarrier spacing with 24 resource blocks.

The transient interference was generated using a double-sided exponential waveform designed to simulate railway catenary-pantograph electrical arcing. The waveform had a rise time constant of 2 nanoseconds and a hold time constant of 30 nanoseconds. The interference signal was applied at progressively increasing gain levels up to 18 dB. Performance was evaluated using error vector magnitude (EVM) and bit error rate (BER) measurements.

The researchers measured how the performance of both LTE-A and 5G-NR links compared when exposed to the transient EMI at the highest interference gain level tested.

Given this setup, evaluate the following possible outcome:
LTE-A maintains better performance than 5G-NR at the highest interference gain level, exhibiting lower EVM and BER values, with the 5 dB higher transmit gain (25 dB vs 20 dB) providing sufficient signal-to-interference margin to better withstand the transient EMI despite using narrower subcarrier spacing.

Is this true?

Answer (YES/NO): YES